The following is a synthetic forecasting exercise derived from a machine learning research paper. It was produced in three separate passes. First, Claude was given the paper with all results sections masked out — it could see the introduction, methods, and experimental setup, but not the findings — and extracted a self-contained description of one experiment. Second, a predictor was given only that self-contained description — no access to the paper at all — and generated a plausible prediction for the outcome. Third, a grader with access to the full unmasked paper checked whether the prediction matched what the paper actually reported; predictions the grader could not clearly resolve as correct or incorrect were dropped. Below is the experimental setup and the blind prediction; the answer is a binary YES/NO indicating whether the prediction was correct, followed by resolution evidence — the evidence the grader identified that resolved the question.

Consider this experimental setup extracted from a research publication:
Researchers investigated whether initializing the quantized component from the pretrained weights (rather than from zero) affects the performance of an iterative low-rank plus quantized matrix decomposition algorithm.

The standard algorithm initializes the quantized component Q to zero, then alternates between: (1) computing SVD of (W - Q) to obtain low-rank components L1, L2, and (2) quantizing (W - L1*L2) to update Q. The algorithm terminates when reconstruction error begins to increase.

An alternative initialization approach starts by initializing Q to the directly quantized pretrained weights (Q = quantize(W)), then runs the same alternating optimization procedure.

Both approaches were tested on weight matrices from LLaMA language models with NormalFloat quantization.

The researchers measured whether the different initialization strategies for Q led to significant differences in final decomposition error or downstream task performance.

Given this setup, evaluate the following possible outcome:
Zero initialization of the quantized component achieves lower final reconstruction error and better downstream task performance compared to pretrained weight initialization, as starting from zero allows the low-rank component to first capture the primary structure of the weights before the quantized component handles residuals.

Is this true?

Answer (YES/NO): NO